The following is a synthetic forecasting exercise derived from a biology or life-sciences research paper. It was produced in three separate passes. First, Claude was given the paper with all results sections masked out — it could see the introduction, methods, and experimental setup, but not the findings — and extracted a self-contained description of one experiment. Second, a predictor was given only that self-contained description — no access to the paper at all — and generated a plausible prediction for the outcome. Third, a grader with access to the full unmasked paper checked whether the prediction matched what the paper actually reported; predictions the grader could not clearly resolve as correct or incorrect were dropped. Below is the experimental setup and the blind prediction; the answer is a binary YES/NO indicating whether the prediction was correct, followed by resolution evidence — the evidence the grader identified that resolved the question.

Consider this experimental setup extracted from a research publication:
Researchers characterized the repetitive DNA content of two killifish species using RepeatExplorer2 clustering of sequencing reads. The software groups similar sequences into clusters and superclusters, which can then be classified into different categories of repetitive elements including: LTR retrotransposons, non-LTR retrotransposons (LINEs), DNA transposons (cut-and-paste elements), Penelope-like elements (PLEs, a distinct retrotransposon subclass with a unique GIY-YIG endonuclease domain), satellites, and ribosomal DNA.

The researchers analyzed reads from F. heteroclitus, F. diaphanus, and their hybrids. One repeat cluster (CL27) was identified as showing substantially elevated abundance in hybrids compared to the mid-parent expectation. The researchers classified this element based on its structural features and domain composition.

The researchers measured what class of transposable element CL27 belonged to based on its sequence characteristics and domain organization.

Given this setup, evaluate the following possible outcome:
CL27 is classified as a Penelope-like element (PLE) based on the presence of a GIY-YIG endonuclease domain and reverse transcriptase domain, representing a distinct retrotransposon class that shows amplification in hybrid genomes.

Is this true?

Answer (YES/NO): YES